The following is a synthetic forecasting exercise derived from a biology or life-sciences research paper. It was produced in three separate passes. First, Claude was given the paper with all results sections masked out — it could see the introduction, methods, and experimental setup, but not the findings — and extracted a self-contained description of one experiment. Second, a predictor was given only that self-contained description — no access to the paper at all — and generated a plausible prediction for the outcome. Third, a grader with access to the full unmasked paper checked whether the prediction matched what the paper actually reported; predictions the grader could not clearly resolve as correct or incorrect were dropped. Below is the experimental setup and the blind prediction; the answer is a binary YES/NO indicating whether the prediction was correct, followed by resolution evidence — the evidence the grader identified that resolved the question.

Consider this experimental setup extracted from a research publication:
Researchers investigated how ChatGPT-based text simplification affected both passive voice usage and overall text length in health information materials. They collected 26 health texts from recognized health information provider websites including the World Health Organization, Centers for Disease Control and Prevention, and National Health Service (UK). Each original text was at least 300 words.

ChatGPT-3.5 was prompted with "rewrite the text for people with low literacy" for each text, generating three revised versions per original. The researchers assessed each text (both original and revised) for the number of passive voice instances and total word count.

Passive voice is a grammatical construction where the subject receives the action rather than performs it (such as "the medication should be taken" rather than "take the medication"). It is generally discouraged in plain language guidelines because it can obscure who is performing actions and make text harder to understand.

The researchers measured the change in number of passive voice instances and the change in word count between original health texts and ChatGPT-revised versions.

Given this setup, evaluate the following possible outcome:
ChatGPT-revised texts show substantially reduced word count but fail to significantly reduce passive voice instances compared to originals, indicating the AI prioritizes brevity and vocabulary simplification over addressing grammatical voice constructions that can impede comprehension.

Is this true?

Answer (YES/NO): NO